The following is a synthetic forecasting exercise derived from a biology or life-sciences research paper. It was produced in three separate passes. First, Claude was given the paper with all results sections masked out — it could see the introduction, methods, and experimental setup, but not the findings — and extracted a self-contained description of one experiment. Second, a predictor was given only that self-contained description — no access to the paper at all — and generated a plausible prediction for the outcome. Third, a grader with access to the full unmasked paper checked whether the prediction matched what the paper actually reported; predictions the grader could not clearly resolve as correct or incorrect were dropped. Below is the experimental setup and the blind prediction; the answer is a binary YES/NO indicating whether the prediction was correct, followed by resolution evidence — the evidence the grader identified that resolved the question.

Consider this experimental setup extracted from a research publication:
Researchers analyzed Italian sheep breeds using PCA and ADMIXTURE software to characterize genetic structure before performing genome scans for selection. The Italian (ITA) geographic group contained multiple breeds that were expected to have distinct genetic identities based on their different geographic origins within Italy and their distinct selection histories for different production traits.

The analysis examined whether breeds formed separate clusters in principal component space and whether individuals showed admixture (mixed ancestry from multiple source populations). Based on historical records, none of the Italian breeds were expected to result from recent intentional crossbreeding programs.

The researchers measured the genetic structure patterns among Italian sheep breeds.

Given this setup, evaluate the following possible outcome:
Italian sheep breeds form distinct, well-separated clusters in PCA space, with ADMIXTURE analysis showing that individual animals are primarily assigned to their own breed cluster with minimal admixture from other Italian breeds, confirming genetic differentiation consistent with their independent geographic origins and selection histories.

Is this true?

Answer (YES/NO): YES